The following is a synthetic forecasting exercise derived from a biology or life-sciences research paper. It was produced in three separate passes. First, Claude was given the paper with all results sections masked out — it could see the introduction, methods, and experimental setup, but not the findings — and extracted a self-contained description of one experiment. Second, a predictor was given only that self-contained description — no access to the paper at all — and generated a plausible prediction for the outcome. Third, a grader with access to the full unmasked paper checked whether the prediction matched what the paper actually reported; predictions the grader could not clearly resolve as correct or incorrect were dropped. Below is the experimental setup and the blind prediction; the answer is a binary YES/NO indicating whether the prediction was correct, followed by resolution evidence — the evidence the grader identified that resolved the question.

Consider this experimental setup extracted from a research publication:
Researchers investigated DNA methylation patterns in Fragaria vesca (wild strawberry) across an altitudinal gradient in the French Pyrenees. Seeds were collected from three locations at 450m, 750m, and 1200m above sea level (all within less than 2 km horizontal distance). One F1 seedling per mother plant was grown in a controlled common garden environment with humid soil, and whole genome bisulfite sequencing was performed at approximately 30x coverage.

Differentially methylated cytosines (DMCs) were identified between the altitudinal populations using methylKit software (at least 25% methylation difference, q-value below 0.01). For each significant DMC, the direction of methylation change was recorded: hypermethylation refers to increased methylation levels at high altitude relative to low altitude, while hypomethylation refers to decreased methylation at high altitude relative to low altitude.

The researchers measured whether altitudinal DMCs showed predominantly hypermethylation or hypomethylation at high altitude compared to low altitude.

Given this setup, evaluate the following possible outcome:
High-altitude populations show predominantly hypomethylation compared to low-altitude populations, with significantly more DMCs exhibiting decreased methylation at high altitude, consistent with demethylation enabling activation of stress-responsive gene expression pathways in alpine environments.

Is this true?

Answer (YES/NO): NO